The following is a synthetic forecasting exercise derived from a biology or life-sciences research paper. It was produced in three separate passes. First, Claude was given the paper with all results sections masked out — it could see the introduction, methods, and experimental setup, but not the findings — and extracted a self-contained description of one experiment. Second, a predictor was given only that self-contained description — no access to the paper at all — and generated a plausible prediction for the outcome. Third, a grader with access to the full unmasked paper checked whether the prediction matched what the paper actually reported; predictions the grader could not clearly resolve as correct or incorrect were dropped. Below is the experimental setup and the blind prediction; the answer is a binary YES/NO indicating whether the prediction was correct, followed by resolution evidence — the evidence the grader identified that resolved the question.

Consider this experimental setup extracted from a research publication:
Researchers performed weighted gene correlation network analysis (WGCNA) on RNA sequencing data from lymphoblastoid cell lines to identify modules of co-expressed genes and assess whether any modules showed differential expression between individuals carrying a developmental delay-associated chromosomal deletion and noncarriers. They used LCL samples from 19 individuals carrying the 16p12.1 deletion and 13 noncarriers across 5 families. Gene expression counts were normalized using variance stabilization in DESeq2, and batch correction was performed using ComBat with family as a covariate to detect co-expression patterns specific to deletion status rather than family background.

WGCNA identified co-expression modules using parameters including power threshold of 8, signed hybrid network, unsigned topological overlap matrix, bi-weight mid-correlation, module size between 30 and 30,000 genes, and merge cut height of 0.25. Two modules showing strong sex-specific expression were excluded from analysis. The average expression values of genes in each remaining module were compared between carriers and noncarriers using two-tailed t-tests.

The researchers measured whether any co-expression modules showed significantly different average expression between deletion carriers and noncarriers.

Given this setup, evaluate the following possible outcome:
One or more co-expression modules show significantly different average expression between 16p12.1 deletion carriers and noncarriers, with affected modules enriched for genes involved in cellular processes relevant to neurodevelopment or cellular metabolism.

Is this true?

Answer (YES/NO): YES